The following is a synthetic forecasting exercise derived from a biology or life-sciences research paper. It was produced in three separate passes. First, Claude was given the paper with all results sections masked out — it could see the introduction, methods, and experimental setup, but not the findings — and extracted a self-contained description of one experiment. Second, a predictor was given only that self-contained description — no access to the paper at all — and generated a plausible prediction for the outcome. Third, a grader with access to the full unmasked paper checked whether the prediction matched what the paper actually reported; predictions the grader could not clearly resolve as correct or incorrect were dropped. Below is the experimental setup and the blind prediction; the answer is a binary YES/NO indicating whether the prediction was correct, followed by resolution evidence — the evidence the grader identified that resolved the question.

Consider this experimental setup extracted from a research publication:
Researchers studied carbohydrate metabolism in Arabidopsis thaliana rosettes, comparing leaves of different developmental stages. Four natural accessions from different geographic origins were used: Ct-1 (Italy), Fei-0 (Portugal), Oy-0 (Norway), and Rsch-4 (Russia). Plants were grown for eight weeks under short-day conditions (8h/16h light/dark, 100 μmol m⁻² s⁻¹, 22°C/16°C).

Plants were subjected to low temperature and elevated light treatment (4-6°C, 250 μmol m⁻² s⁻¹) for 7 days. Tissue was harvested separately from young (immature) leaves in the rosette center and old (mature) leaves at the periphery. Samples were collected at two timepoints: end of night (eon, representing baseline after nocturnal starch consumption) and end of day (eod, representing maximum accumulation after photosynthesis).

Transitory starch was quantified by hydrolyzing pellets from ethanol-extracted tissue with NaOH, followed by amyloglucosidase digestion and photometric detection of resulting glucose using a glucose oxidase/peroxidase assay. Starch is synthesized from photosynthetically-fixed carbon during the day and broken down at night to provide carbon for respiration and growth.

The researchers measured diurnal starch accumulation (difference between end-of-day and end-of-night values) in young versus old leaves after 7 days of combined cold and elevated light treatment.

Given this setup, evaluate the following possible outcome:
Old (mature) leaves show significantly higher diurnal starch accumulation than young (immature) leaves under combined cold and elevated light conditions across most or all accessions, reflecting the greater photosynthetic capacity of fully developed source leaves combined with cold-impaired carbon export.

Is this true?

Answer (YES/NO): NO